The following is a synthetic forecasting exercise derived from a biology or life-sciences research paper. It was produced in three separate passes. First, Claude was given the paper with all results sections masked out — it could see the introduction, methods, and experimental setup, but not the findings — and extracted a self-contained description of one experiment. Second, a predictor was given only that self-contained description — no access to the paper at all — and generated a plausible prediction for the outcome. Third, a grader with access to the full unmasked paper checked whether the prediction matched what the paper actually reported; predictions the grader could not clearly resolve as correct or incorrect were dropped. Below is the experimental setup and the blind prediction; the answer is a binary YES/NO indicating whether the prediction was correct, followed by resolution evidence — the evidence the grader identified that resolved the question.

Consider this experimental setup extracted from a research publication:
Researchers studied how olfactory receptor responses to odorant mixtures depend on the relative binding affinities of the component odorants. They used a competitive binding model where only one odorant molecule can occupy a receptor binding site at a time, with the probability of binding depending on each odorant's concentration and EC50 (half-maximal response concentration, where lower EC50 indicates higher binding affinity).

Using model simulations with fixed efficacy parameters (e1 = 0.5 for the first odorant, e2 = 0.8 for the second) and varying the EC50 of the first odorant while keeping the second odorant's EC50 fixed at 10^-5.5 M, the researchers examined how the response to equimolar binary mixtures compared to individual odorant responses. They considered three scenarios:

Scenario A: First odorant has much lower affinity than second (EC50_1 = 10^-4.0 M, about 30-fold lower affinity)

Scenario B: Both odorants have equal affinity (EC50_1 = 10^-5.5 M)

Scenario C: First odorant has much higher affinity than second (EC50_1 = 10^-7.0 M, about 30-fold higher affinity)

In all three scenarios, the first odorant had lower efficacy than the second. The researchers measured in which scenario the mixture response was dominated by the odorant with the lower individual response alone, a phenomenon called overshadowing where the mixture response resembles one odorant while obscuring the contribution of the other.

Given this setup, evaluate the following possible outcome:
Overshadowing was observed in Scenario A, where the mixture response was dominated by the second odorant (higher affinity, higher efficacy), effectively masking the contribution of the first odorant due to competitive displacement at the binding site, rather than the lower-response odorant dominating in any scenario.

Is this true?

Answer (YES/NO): NO